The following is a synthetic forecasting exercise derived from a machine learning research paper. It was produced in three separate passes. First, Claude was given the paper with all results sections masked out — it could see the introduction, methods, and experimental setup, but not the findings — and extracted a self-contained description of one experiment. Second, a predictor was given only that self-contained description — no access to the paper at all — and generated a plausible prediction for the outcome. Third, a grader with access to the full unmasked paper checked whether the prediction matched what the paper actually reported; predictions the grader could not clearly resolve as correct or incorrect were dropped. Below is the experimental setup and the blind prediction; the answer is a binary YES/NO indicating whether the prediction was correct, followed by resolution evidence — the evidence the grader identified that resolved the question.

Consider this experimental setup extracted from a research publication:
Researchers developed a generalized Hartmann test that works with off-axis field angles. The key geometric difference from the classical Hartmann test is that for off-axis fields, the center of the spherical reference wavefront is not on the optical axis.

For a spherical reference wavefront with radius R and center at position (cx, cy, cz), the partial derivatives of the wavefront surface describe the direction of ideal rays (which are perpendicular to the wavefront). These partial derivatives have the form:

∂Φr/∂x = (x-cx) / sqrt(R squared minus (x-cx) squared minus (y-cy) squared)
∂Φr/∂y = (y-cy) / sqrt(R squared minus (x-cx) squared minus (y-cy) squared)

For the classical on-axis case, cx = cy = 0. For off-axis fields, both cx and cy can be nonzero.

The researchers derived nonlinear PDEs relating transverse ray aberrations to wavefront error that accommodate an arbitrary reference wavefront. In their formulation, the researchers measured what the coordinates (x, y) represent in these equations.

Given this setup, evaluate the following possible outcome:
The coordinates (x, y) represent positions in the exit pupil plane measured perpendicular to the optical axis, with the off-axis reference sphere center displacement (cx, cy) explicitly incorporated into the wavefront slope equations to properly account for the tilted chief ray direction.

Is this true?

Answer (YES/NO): NO